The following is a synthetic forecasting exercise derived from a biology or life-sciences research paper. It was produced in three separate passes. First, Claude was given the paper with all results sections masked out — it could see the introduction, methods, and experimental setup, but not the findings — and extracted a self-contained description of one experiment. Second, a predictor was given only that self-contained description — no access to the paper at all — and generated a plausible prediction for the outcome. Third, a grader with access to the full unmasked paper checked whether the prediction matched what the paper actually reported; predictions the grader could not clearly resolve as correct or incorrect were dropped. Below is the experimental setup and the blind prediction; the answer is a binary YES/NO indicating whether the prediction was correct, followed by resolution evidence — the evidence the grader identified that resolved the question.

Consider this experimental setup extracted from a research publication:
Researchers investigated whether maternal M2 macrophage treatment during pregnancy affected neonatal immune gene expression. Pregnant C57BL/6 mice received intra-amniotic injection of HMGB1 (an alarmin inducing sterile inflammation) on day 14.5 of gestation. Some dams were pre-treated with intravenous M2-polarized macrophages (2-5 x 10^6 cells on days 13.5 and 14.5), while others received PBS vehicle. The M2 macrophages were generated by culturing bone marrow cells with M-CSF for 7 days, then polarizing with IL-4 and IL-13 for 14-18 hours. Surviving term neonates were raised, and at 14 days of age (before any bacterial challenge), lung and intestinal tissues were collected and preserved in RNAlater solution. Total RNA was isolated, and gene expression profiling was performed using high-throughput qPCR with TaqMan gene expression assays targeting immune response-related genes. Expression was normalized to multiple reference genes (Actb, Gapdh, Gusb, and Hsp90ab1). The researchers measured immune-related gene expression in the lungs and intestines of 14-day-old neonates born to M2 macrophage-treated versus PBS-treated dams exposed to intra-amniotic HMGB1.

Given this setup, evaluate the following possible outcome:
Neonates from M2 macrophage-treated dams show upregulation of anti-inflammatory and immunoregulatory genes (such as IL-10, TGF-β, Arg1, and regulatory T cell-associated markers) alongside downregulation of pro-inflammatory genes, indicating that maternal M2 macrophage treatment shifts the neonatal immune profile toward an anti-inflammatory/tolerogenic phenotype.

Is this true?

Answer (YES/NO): NO